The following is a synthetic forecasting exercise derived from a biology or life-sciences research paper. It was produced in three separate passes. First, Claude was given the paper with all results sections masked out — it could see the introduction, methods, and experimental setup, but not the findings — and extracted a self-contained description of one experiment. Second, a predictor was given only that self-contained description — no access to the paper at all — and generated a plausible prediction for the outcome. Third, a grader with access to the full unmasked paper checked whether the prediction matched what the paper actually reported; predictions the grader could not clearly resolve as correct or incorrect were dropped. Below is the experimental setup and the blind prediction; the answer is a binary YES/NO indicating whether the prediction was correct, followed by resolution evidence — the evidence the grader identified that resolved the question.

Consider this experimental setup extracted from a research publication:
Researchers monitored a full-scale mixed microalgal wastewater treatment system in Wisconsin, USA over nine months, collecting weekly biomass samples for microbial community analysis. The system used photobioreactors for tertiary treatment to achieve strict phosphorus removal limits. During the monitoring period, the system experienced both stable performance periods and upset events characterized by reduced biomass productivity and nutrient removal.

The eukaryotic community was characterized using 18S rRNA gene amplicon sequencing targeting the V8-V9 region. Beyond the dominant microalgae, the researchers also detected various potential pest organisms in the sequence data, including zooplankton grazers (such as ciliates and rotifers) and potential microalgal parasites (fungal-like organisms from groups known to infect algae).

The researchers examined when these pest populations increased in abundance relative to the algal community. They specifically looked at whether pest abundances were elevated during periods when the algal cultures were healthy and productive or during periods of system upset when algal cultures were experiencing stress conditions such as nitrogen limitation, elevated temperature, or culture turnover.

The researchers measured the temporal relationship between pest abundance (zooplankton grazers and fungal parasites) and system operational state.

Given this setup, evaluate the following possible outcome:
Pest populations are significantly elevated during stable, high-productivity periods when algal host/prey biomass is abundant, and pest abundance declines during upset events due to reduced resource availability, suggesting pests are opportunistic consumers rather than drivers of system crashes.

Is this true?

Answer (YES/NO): NO